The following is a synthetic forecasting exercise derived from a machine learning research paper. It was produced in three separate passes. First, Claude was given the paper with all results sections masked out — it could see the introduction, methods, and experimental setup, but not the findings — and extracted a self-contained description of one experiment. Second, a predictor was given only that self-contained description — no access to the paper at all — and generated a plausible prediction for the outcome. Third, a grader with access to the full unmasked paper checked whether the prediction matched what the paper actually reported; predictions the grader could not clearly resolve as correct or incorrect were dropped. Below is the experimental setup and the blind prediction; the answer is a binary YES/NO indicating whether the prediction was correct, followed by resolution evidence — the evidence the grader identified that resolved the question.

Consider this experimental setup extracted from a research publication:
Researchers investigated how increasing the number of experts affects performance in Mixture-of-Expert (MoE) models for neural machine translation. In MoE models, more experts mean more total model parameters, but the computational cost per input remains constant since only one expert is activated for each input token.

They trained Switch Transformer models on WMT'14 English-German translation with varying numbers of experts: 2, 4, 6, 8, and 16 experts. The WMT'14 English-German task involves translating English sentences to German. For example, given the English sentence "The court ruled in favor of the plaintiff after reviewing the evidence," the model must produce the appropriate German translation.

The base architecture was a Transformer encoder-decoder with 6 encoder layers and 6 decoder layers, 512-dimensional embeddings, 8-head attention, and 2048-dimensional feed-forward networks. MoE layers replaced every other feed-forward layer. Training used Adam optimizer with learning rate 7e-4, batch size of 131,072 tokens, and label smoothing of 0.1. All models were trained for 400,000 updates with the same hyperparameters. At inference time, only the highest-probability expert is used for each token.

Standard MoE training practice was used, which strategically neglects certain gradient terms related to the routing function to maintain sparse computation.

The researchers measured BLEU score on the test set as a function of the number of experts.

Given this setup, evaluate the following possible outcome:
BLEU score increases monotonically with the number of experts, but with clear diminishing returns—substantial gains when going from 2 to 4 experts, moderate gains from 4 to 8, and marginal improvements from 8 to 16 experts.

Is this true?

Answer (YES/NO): NO